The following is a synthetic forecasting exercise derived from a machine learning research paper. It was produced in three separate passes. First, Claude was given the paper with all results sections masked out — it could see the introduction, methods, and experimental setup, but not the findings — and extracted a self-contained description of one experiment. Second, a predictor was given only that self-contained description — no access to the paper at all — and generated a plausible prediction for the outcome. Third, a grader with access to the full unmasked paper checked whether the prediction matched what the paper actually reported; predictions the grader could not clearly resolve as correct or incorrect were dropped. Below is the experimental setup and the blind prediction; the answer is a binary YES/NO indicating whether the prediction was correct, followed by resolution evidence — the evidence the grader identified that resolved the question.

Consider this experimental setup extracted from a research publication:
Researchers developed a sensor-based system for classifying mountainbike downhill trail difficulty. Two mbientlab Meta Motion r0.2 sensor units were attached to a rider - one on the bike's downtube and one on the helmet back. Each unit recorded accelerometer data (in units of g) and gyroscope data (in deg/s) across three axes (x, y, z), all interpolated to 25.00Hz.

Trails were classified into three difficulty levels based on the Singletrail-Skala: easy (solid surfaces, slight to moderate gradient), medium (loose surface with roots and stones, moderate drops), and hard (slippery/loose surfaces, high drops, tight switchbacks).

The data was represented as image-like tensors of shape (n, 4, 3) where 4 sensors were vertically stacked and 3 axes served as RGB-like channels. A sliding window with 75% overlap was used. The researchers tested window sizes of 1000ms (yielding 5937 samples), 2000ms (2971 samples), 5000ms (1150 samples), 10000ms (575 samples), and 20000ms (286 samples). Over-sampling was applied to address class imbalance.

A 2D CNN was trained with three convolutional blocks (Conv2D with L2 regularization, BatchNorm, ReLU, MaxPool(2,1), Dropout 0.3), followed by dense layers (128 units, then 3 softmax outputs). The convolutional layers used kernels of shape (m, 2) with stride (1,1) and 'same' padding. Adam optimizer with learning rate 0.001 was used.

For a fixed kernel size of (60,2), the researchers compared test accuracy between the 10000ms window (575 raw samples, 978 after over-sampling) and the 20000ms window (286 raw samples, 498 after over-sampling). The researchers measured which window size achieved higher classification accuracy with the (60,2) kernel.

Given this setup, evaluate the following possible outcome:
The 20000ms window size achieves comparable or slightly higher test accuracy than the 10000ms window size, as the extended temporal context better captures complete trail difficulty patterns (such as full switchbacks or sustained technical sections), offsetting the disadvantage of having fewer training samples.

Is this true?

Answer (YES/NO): NO